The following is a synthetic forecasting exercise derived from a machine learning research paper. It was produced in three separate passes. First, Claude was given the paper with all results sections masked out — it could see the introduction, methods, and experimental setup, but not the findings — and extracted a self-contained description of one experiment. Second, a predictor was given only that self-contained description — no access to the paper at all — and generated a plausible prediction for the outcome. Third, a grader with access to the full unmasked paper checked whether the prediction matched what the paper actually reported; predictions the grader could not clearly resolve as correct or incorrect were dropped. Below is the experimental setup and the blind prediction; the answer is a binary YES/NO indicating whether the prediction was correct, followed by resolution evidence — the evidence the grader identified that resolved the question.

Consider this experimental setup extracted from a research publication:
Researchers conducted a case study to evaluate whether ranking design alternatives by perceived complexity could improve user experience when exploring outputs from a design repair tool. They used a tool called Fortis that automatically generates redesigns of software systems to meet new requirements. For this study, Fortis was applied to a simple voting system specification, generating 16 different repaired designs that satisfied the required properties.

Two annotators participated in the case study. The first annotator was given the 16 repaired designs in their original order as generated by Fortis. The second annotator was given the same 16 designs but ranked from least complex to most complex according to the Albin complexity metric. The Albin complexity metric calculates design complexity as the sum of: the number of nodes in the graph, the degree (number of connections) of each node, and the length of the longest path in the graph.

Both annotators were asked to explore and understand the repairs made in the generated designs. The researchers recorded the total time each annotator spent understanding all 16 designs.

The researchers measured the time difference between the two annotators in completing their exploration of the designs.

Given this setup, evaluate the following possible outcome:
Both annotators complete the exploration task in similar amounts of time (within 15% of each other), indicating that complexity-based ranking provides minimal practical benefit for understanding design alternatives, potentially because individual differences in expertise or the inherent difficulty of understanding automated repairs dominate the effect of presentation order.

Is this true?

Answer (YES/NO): NO